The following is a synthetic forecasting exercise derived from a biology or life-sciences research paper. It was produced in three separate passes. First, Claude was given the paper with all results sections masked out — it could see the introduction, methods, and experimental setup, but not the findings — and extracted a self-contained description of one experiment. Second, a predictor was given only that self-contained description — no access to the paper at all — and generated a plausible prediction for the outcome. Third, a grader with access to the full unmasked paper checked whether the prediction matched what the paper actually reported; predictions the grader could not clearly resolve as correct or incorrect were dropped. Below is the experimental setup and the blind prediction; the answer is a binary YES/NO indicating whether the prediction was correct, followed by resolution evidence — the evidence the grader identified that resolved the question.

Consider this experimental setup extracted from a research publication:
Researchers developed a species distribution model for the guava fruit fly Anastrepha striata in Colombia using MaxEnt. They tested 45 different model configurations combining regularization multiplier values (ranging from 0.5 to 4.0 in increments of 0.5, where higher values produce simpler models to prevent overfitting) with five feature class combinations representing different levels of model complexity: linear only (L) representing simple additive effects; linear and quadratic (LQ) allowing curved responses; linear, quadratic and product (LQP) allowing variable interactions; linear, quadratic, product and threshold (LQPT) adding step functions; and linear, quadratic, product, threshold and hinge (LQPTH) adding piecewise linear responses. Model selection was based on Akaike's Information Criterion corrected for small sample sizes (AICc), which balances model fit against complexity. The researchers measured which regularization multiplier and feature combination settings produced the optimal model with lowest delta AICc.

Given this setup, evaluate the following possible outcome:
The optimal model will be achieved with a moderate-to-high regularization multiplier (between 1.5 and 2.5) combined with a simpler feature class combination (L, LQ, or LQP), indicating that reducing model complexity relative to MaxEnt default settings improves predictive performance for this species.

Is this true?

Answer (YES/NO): NO